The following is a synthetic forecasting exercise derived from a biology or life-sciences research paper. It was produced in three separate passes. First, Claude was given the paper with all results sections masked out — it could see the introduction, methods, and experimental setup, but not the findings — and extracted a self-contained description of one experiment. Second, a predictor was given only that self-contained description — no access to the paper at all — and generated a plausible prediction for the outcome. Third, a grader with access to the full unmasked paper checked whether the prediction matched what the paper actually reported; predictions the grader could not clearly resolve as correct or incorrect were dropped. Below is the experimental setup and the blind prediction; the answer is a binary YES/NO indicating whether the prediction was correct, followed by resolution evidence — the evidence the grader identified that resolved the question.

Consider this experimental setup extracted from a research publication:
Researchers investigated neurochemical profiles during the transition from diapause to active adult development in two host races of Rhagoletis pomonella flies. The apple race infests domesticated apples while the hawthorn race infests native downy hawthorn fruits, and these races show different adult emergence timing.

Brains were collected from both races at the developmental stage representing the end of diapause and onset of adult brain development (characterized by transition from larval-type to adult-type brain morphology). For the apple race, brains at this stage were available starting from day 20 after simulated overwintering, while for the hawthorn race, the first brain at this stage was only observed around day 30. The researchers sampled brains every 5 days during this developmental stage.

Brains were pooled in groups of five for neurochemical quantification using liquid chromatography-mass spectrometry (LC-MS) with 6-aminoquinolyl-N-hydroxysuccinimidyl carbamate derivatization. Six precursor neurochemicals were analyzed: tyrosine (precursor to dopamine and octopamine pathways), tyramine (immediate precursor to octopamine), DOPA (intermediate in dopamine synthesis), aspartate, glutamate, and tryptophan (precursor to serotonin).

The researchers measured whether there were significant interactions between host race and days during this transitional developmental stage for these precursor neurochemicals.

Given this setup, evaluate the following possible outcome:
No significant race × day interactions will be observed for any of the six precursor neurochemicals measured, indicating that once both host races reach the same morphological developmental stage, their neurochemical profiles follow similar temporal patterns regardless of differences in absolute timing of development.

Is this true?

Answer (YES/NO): NO